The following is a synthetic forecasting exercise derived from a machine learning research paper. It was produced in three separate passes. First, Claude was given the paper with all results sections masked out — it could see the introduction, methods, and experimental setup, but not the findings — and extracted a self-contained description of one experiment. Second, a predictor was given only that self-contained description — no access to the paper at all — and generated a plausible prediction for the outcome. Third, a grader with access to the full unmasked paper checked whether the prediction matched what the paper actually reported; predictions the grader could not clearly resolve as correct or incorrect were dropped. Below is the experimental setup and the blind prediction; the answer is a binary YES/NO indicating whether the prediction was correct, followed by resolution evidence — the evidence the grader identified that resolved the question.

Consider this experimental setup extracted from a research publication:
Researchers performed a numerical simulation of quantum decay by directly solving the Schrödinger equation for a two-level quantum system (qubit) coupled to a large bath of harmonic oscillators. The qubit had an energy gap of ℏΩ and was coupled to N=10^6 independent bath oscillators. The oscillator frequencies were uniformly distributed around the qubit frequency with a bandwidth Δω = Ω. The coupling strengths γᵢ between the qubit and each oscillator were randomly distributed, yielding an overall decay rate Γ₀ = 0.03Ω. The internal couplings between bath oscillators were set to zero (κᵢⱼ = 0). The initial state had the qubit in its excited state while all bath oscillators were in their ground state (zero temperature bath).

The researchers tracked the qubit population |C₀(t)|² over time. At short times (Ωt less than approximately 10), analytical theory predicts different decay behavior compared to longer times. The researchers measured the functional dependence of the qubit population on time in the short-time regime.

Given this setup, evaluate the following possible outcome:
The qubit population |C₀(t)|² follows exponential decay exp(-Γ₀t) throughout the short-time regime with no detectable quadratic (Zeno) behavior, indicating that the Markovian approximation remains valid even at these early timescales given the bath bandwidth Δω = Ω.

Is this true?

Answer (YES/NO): NO